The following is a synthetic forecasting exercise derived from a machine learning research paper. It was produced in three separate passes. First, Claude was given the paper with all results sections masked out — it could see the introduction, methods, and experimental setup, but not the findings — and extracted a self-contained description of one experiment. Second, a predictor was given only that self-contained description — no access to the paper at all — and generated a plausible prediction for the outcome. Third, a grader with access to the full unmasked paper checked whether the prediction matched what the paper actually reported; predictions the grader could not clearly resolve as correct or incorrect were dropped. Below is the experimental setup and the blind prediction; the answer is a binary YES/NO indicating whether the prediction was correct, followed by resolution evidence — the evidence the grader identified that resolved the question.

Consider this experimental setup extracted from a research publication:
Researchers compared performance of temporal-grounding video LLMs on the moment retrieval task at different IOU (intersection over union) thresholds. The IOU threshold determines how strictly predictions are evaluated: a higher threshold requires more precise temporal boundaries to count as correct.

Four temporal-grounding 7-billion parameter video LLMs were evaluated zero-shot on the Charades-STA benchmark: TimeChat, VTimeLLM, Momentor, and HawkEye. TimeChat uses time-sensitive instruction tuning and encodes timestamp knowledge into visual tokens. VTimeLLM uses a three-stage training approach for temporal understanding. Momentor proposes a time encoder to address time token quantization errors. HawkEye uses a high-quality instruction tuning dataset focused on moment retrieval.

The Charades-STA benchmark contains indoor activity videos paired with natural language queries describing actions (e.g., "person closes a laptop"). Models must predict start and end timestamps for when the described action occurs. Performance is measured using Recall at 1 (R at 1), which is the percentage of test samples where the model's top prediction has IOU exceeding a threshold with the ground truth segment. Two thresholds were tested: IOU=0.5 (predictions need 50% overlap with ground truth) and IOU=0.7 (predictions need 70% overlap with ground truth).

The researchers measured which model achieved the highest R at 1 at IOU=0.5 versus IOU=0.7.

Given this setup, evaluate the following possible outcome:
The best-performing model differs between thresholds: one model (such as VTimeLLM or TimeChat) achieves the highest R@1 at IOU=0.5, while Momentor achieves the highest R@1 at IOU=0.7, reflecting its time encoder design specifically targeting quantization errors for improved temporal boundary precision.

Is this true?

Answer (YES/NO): NO